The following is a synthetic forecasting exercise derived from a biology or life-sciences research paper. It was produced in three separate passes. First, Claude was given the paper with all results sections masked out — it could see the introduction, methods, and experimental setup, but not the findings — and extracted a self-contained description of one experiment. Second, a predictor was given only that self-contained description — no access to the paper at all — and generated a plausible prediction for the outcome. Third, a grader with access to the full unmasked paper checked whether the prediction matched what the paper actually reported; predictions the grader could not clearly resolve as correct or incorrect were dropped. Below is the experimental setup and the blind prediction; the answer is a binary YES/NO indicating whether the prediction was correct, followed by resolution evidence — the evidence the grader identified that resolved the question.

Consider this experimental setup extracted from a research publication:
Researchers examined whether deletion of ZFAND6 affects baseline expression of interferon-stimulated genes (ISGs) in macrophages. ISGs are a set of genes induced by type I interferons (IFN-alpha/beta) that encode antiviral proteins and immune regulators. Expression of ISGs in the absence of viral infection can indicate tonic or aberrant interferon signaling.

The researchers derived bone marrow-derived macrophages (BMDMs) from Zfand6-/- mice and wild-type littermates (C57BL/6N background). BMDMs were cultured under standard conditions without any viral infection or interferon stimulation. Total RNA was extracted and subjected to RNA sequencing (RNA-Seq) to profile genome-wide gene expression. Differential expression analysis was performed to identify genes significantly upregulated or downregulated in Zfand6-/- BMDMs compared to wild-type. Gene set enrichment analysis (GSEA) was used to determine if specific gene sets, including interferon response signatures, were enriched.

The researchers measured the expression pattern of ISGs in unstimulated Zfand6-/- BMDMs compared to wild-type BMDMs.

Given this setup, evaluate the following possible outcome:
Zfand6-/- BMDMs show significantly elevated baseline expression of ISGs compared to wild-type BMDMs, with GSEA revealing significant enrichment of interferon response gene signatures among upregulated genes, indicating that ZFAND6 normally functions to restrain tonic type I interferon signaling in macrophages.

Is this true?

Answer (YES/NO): YES